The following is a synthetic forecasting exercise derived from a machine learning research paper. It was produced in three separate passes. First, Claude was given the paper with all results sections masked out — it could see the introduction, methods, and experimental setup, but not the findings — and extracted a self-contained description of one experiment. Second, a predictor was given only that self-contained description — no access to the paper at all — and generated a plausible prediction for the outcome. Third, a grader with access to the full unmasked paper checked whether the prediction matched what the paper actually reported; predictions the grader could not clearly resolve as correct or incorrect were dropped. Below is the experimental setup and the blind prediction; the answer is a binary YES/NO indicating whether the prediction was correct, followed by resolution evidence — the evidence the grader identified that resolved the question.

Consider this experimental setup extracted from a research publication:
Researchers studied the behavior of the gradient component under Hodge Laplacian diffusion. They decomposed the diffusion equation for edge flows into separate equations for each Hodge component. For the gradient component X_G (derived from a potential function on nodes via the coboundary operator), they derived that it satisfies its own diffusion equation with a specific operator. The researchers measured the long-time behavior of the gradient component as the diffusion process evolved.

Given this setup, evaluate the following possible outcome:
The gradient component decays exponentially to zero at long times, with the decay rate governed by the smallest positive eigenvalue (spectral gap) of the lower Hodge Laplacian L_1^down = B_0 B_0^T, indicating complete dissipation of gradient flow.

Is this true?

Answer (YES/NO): YES